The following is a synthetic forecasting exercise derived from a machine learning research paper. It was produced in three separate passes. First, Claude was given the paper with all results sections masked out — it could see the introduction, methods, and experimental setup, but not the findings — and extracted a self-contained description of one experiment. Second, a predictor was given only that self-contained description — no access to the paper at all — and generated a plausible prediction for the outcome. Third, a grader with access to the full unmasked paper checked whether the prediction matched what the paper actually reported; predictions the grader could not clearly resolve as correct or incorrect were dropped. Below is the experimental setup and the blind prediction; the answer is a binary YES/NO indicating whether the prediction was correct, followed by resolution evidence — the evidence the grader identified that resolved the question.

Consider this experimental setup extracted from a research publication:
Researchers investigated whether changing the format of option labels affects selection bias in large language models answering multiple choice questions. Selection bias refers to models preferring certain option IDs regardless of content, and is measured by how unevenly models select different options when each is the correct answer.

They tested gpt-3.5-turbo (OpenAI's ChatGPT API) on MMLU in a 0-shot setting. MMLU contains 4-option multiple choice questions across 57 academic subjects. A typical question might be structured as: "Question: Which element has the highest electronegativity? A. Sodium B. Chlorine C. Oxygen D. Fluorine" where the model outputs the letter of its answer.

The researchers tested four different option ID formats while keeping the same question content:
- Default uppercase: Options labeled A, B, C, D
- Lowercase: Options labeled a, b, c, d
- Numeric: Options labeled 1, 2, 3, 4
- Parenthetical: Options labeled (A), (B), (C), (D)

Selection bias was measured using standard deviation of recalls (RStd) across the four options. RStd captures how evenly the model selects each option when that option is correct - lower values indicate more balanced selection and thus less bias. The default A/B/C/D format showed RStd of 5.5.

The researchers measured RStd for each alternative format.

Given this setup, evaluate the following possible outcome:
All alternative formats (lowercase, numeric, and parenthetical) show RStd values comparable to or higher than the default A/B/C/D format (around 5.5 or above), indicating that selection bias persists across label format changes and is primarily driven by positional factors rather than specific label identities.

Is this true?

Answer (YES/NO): NO